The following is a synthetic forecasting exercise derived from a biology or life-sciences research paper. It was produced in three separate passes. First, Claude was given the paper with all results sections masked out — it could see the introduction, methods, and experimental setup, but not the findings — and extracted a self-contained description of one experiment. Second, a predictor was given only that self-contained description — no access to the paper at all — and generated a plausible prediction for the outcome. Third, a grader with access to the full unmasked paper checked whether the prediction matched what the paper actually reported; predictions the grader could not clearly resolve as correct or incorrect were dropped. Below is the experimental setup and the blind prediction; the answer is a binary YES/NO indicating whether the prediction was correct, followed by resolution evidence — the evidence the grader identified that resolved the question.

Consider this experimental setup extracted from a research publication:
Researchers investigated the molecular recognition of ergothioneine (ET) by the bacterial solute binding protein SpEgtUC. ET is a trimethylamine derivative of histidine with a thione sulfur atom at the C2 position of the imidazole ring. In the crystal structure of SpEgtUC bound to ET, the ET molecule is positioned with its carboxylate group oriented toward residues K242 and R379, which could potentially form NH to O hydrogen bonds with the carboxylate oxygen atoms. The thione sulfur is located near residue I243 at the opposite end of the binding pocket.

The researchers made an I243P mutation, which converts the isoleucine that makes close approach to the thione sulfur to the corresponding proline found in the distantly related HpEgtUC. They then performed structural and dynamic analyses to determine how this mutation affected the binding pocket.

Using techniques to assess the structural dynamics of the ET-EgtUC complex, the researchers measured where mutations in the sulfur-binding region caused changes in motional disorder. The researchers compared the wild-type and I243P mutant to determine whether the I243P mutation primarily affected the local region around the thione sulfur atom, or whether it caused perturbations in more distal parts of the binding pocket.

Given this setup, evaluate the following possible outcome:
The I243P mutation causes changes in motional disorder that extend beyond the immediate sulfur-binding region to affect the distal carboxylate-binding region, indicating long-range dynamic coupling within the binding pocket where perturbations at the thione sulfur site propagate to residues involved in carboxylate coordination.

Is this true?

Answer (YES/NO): YES